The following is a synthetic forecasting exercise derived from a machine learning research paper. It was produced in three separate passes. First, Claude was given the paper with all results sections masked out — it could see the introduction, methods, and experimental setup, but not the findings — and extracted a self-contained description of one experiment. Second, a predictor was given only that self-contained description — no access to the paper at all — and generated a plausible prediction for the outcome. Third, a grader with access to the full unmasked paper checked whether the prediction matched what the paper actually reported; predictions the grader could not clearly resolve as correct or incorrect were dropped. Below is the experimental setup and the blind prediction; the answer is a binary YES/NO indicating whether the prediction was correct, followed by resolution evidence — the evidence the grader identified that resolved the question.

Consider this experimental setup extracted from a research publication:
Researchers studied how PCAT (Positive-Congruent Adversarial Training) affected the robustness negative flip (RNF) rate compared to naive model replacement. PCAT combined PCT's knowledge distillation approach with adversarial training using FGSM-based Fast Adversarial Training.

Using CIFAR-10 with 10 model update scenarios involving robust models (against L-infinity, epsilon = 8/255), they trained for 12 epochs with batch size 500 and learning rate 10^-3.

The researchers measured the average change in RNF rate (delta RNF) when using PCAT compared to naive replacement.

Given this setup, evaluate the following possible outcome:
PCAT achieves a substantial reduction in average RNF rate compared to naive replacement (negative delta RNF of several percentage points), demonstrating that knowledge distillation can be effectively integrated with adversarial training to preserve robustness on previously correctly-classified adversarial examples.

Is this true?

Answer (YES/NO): NO